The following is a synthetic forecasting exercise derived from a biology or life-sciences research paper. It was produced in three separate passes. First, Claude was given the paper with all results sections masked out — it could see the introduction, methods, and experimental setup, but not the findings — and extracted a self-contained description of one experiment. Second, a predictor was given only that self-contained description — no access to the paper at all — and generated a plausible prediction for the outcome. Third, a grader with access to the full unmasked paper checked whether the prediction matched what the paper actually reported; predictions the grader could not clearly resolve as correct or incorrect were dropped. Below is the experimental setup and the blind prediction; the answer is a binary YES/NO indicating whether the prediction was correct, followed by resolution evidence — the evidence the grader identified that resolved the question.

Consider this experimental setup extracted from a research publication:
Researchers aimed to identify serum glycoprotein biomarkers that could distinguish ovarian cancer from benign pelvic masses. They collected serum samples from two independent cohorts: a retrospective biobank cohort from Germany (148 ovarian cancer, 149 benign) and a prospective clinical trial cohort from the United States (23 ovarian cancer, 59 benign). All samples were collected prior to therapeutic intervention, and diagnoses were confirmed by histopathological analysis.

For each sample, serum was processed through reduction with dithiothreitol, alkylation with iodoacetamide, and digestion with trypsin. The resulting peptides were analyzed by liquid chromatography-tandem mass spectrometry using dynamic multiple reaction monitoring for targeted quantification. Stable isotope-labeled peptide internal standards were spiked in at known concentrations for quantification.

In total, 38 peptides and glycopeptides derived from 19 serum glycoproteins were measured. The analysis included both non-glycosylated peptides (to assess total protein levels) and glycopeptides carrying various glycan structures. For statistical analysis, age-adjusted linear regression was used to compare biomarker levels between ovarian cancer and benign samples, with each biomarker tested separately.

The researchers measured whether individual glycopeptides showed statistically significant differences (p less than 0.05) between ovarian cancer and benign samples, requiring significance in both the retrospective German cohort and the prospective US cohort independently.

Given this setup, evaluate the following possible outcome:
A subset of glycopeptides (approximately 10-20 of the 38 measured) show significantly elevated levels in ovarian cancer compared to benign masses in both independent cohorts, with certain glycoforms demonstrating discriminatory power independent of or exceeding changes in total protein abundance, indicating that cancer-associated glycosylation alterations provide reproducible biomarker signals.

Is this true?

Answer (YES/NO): YES